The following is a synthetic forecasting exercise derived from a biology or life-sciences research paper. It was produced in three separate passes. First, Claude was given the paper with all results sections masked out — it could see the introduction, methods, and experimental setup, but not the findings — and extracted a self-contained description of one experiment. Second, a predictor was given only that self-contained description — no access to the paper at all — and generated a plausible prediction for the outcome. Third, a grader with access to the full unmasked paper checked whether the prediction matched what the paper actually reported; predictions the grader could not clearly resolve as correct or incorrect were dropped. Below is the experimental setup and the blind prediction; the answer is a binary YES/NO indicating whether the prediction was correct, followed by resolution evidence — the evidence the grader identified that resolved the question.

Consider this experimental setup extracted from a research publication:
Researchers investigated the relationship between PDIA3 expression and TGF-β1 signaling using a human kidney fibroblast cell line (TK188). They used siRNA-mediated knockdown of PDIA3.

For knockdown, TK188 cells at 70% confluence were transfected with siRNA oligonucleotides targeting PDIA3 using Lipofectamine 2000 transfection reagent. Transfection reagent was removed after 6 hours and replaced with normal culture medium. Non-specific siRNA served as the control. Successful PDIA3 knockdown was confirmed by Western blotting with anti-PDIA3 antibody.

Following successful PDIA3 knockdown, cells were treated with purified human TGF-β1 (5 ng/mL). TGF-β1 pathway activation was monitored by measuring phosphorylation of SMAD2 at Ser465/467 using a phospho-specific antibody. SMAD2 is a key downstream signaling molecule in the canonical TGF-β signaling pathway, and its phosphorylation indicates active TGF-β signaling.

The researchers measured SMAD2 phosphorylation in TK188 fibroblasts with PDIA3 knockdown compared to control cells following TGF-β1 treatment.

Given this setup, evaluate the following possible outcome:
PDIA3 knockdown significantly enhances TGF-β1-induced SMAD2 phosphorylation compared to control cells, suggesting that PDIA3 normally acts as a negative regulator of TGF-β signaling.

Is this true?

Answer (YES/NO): NO